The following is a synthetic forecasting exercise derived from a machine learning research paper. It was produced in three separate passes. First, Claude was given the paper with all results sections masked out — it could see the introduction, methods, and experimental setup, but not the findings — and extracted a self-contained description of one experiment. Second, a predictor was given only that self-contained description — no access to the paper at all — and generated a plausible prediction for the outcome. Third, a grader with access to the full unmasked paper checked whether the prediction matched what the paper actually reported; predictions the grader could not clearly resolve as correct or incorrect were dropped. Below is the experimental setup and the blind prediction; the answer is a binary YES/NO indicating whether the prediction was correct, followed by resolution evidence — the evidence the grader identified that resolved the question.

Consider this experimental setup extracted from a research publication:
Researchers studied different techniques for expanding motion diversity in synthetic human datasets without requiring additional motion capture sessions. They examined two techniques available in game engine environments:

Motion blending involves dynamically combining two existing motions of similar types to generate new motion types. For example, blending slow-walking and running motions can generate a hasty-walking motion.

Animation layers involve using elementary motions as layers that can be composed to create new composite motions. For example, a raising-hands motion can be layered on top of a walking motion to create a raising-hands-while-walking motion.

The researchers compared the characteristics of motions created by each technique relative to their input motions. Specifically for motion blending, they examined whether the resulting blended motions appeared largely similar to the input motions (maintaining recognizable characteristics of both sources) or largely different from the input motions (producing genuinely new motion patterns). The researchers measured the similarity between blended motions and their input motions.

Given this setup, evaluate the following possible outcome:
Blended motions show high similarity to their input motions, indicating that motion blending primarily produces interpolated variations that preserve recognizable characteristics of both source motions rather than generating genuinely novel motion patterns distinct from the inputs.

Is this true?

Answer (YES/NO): NO